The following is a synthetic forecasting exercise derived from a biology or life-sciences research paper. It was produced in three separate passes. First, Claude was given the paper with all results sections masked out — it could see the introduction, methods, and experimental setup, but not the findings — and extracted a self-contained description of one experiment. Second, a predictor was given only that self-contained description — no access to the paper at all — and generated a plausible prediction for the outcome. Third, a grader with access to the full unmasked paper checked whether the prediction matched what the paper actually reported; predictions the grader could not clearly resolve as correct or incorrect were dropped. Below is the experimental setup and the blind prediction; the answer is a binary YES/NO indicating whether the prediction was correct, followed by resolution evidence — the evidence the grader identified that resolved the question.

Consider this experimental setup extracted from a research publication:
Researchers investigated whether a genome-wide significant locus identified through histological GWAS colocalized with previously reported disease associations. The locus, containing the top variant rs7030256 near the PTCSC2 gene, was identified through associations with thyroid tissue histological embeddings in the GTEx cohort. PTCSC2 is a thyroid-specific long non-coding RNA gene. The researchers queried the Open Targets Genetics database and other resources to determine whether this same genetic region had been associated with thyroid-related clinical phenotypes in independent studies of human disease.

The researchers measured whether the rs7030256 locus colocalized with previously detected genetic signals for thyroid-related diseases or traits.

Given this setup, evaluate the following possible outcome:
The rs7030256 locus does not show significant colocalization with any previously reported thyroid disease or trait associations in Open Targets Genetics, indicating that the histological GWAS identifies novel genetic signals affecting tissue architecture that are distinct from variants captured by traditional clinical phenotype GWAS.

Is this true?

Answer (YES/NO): NO